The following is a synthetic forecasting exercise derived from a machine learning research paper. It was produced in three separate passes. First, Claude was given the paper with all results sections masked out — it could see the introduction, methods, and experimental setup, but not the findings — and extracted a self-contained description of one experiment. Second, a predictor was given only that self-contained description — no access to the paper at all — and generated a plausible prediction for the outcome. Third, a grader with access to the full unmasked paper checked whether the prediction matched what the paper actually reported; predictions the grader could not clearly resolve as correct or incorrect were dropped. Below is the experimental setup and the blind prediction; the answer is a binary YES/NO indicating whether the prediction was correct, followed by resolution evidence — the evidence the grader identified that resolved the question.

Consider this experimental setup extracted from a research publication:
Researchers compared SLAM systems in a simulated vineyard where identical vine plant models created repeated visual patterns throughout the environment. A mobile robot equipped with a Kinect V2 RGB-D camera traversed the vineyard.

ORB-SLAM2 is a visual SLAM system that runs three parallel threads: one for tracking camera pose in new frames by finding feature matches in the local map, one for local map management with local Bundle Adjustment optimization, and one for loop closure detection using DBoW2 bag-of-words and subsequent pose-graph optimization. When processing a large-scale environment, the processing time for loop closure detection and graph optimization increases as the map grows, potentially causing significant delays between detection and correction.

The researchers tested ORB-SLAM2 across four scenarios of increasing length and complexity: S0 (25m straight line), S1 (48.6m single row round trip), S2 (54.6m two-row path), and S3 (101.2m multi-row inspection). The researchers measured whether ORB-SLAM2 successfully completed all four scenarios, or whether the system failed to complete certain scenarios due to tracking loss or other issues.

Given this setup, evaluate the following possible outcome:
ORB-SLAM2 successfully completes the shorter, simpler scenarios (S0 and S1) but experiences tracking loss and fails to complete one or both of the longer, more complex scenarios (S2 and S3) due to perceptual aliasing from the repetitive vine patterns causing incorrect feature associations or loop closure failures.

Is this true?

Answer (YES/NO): YES